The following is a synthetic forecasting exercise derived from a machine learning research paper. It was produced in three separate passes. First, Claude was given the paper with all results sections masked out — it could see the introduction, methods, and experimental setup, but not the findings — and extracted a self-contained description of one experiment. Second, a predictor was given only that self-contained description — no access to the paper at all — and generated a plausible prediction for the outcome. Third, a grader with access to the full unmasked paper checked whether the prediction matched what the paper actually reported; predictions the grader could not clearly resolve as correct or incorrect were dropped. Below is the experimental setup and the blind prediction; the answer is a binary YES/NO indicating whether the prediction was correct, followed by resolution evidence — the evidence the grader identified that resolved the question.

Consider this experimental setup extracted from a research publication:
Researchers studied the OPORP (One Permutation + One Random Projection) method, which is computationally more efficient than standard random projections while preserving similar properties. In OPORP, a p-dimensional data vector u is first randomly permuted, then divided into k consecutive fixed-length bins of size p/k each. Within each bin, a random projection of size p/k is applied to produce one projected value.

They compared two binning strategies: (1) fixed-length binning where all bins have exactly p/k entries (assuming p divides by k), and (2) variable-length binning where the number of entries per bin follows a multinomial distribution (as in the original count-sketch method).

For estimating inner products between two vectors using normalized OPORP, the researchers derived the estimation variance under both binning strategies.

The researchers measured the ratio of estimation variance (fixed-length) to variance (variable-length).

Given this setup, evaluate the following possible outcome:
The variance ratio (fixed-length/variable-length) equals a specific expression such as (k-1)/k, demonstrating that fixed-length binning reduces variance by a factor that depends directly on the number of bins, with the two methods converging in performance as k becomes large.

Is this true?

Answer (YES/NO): NO